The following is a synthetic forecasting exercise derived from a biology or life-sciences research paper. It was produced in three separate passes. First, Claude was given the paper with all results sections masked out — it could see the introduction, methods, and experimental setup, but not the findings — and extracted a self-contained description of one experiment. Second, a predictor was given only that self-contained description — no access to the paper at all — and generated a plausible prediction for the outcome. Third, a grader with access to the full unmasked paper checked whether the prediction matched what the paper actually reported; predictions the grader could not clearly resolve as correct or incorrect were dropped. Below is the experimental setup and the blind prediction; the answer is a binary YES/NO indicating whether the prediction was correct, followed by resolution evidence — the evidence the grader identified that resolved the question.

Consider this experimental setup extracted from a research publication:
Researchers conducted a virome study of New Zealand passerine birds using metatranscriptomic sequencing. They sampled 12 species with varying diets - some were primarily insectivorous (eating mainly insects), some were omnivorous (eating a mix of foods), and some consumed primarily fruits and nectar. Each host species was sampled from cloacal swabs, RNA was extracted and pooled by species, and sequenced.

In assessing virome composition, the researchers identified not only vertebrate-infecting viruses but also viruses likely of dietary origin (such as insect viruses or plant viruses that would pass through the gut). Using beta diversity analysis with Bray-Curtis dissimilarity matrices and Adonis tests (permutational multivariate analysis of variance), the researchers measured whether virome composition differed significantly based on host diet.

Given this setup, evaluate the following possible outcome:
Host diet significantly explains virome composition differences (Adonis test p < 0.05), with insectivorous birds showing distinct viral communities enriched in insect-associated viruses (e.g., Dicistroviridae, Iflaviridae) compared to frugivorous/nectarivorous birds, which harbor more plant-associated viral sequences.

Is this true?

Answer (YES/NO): NO